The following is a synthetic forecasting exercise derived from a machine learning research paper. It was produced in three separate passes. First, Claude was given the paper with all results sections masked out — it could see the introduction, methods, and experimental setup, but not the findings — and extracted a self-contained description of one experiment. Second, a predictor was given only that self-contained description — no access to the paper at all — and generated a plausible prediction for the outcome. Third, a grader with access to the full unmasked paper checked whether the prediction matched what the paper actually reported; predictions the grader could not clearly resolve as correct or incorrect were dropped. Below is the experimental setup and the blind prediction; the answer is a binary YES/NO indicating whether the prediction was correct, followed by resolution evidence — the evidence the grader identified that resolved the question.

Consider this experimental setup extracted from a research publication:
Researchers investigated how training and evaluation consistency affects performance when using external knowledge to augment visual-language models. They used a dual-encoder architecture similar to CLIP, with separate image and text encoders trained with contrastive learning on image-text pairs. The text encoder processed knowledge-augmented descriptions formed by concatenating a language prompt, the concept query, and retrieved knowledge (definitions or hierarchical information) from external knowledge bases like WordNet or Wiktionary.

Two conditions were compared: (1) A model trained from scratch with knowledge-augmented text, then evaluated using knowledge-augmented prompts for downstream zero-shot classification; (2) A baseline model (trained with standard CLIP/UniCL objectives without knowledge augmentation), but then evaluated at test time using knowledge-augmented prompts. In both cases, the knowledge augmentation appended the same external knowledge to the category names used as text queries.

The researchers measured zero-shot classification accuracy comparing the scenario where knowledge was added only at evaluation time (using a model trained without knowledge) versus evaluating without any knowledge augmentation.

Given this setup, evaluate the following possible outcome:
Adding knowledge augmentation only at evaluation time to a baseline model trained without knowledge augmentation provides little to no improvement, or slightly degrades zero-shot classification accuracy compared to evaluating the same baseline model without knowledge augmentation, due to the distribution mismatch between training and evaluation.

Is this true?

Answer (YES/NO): NO